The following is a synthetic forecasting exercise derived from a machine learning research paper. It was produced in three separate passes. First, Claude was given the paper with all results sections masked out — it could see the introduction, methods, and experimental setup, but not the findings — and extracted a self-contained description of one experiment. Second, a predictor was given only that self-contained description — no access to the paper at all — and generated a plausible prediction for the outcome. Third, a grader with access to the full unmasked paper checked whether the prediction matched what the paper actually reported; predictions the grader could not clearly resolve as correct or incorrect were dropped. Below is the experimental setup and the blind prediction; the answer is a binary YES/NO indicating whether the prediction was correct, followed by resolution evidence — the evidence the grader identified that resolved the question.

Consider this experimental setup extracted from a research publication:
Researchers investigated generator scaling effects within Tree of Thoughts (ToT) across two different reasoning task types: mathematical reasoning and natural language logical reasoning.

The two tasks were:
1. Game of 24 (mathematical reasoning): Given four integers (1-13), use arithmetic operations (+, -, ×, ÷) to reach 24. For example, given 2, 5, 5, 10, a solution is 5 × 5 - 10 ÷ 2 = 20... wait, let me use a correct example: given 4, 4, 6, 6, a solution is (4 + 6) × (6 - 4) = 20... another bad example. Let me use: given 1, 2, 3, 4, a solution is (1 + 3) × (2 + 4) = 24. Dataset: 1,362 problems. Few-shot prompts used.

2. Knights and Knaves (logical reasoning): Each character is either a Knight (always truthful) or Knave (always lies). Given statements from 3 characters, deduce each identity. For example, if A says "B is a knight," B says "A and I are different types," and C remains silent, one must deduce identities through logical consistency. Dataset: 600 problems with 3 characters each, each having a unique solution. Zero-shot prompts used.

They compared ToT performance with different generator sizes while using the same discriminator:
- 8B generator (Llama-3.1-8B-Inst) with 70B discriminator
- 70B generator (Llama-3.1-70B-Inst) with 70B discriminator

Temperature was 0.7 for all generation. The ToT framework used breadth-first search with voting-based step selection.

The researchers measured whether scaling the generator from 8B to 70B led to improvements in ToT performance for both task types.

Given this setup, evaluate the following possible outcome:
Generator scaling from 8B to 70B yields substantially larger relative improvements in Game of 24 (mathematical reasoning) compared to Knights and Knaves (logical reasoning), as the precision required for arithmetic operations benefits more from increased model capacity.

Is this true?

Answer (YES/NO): YES